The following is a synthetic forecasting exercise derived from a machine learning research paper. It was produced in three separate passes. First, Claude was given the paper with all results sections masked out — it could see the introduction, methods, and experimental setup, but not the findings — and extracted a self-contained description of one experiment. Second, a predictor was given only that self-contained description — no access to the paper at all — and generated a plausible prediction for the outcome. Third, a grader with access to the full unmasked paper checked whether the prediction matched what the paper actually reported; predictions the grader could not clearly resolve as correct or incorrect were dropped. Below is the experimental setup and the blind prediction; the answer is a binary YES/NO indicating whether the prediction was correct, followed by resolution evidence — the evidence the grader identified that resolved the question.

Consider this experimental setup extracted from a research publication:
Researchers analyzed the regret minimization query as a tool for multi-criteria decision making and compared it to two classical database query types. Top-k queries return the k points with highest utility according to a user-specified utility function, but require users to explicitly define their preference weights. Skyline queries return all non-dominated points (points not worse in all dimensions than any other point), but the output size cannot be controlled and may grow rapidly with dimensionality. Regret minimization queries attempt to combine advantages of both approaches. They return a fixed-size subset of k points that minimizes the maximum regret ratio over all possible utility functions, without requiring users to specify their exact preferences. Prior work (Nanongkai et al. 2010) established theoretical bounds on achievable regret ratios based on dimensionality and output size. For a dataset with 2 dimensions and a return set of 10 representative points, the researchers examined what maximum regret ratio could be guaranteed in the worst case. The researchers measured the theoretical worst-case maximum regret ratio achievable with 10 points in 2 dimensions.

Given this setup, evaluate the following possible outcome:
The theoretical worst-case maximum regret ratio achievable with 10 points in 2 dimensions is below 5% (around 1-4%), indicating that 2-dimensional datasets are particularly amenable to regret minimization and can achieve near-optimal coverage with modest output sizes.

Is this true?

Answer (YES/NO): NO